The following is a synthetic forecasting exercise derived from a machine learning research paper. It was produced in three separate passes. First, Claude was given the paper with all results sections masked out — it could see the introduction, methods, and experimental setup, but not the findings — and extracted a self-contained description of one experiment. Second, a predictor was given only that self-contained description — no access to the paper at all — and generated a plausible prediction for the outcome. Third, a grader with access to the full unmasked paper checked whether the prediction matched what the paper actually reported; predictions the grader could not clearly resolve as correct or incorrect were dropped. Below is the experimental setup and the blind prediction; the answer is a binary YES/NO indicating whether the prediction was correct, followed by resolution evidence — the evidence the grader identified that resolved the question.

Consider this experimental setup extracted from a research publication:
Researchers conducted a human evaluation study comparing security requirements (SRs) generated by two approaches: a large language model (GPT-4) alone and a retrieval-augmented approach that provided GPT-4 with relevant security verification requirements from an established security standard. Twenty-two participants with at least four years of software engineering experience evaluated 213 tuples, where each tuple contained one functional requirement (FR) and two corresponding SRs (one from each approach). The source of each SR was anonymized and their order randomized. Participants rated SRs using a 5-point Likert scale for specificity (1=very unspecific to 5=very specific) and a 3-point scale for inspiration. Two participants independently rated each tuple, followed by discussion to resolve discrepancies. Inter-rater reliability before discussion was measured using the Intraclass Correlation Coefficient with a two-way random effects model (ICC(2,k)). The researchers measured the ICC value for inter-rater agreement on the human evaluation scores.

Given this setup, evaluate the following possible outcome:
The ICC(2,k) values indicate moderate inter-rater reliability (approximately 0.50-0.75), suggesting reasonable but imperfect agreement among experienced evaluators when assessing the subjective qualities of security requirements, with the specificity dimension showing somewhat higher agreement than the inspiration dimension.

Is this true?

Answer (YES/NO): NO